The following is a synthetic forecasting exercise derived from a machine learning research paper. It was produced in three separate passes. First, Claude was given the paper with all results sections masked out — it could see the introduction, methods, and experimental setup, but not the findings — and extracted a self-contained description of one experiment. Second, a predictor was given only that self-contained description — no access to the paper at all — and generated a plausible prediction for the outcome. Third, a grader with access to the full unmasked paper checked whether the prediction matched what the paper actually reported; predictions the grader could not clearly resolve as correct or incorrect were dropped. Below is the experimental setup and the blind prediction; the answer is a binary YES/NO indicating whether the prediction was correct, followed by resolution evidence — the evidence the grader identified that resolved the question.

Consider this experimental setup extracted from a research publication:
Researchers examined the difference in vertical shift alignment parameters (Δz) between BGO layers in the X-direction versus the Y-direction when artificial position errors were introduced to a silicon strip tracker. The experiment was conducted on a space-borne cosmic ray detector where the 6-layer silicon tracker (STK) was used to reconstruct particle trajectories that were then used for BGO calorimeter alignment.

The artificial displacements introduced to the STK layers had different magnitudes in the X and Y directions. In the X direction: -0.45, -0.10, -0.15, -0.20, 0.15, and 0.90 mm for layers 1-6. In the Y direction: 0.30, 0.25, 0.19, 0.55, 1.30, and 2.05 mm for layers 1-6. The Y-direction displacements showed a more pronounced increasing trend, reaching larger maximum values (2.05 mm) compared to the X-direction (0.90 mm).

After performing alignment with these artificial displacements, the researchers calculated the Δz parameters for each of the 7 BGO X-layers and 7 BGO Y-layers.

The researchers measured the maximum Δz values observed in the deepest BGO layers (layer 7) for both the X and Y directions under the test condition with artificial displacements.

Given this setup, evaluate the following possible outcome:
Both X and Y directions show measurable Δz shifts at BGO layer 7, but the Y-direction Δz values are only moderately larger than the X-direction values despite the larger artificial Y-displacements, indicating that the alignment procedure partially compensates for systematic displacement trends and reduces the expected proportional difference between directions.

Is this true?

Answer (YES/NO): YES